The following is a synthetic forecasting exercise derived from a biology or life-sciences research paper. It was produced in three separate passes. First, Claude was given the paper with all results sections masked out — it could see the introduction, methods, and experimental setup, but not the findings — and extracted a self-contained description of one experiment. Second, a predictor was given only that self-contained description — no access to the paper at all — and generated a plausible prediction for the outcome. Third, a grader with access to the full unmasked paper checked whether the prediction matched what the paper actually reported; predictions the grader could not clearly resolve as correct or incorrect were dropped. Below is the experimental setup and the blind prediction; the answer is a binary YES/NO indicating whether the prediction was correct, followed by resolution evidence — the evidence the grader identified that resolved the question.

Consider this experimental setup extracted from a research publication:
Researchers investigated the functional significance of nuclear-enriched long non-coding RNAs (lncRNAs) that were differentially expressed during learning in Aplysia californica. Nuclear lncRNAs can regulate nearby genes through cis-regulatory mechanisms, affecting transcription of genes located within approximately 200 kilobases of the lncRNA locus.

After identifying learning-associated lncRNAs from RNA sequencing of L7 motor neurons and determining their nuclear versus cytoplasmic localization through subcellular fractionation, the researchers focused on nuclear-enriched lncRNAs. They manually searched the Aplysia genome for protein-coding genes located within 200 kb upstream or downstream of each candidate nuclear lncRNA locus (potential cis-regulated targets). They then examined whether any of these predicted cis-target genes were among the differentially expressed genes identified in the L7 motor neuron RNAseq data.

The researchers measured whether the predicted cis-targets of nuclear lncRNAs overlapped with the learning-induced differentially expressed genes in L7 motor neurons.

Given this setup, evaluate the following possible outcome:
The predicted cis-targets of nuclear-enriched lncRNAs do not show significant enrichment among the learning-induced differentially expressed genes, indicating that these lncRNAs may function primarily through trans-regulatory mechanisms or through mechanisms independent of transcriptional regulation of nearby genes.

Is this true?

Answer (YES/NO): NO